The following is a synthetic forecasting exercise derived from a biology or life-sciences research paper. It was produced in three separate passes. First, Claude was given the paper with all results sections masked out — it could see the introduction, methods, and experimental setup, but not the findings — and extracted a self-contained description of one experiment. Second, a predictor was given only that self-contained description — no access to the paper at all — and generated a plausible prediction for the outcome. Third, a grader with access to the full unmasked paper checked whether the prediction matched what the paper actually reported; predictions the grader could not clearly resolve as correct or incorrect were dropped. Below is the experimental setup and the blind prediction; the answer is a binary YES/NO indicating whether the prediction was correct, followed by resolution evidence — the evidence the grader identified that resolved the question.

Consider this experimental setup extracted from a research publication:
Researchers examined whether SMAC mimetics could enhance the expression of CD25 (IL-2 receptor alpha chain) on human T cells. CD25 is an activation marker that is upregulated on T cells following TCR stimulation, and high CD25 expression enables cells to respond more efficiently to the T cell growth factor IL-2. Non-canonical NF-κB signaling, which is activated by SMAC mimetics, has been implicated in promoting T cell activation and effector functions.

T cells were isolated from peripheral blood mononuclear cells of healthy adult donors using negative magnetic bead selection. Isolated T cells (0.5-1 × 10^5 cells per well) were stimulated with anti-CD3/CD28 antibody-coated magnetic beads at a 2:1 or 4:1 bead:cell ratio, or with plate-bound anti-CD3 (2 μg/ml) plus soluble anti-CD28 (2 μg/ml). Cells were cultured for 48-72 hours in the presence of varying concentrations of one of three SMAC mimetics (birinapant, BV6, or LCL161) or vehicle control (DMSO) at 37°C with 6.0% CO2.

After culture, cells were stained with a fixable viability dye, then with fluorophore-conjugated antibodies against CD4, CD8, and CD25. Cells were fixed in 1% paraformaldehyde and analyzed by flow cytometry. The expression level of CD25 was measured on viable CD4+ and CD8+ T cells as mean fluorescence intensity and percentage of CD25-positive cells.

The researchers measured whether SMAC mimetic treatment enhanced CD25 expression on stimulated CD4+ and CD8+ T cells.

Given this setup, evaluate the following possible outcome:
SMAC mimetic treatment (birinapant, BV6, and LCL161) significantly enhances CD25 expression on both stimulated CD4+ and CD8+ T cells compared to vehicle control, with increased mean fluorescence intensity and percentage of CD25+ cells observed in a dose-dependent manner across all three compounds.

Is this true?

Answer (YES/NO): NO